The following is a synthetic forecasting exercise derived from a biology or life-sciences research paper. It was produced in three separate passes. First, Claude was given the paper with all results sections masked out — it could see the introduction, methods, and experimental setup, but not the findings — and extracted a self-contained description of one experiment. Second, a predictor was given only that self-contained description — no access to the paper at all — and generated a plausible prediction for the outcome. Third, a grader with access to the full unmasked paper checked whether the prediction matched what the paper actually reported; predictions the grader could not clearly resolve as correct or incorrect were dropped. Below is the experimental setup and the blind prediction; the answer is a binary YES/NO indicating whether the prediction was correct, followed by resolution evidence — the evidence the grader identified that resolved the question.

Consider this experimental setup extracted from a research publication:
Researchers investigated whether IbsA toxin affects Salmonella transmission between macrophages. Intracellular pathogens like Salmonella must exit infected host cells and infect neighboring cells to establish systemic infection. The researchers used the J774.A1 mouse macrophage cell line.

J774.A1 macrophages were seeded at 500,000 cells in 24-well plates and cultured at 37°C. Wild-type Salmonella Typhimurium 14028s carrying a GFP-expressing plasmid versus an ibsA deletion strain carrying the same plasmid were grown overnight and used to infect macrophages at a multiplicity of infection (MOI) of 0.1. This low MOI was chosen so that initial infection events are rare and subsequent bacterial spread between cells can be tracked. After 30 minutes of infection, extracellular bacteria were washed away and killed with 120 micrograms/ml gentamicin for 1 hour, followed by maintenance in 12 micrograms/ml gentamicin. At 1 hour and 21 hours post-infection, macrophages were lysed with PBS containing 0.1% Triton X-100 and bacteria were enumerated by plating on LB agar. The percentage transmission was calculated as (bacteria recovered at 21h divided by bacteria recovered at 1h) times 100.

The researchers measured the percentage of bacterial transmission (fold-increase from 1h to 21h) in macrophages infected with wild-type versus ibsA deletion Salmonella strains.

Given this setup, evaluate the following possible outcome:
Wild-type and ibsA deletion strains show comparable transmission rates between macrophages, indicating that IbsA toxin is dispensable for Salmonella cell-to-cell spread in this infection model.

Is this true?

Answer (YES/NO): NO